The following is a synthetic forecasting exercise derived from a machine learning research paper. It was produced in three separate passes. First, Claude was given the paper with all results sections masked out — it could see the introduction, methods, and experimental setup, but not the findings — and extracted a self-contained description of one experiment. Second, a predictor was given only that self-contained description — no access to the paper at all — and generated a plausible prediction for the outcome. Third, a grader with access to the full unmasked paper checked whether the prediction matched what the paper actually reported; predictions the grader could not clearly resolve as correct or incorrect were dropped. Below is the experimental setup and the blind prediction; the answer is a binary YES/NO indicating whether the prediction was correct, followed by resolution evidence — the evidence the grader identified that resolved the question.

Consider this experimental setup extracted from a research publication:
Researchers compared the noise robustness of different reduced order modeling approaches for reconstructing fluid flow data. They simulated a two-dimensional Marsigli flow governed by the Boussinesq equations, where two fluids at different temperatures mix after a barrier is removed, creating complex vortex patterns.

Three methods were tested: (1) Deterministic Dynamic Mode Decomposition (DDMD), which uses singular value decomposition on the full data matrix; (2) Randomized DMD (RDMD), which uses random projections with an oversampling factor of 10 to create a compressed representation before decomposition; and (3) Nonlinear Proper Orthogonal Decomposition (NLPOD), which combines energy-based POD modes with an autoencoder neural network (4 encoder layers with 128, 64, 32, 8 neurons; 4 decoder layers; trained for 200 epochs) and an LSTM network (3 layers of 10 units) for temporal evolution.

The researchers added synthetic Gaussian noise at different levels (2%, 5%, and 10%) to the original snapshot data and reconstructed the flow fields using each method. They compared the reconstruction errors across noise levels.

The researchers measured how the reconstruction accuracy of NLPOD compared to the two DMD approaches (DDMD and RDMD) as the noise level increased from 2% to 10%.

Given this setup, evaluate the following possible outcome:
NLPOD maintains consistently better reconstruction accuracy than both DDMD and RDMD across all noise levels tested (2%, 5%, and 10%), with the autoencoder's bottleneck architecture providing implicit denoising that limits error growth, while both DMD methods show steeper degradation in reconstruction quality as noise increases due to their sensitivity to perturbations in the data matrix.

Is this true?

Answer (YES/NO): NO